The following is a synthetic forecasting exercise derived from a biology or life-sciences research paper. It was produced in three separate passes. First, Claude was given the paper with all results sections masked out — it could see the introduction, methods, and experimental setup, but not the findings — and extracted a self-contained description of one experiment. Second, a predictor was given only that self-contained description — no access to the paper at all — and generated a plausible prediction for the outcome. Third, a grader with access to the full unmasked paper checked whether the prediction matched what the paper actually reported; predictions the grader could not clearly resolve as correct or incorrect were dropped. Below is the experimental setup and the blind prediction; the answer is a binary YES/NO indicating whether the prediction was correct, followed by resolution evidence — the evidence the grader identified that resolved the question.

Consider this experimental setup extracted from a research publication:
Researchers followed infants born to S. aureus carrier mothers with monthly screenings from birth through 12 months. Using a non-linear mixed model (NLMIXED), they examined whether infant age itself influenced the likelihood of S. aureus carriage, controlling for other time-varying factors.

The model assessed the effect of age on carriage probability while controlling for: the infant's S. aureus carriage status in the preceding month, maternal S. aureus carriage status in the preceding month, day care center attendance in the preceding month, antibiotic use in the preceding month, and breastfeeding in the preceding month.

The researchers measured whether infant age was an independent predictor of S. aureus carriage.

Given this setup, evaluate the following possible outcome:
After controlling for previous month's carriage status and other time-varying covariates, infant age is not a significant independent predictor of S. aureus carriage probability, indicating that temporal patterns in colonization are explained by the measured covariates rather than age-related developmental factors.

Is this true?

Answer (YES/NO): NO